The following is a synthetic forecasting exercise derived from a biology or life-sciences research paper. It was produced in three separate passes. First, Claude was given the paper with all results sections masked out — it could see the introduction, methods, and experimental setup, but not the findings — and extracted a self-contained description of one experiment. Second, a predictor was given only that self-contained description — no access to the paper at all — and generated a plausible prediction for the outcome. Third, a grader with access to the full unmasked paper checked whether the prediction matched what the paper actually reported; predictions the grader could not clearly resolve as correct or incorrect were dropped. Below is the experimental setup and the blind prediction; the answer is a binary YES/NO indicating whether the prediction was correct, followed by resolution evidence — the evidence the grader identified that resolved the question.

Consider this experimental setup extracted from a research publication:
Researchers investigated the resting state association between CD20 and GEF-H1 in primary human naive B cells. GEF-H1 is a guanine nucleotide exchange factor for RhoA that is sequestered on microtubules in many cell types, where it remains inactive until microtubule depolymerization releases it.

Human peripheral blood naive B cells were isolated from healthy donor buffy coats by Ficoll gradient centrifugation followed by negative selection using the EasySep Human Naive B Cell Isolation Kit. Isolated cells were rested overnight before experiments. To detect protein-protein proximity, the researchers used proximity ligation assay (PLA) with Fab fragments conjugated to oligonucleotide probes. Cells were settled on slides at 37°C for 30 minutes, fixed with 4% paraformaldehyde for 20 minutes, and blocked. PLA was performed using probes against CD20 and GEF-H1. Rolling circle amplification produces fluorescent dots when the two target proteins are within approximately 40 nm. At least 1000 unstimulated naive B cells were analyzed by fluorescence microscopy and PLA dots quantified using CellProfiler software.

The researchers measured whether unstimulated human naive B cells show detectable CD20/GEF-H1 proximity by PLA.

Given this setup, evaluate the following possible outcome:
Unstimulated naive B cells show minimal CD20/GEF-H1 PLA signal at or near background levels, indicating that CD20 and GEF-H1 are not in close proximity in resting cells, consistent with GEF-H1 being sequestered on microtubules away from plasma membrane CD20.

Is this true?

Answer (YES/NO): NO